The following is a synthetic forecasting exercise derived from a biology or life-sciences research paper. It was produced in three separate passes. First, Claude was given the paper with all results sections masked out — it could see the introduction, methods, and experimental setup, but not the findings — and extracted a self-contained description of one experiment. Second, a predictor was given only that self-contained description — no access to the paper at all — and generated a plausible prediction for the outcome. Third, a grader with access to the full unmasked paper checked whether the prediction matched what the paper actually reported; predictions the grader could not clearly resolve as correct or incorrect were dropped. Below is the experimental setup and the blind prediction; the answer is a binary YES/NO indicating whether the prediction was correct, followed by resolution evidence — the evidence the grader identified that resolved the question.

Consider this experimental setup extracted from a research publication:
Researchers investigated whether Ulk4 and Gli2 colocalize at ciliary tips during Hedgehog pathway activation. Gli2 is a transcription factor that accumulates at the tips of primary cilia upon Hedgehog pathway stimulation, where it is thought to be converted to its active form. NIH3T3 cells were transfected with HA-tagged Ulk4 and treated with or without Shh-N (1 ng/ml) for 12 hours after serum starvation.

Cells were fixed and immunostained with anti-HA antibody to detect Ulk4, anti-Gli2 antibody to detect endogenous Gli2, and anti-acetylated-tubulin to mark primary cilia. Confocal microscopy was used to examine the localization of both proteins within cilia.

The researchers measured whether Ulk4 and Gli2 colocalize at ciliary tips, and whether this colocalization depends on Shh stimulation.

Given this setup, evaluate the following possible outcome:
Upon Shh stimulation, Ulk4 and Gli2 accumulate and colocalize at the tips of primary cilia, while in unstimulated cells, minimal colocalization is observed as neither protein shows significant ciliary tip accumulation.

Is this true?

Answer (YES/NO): YES